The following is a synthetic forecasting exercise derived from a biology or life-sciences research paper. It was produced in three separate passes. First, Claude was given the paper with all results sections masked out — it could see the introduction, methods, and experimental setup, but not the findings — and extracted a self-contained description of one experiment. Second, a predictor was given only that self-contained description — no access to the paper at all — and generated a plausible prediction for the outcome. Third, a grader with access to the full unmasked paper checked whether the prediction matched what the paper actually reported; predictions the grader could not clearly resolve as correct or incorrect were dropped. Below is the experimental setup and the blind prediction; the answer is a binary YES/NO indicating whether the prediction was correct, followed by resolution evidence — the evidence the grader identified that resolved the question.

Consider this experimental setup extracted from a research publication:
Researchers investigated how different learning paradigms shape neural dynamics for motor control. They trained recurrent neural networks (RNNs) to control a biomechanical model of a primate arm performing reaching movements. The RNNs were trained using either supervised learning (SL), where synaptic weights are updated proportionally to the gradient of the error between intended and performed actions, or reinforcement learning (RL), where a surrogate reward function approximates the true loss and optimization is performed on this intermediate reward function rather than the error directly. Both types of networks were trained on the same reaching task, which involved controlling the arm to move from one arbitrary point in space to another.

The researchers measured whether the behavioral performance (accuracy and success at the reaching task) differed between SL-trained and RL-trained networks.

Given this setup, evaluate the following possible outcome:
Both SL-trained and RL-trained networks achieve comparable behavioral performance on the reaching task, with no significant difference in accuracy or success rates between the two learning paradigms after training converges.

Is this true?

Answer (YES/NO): YES